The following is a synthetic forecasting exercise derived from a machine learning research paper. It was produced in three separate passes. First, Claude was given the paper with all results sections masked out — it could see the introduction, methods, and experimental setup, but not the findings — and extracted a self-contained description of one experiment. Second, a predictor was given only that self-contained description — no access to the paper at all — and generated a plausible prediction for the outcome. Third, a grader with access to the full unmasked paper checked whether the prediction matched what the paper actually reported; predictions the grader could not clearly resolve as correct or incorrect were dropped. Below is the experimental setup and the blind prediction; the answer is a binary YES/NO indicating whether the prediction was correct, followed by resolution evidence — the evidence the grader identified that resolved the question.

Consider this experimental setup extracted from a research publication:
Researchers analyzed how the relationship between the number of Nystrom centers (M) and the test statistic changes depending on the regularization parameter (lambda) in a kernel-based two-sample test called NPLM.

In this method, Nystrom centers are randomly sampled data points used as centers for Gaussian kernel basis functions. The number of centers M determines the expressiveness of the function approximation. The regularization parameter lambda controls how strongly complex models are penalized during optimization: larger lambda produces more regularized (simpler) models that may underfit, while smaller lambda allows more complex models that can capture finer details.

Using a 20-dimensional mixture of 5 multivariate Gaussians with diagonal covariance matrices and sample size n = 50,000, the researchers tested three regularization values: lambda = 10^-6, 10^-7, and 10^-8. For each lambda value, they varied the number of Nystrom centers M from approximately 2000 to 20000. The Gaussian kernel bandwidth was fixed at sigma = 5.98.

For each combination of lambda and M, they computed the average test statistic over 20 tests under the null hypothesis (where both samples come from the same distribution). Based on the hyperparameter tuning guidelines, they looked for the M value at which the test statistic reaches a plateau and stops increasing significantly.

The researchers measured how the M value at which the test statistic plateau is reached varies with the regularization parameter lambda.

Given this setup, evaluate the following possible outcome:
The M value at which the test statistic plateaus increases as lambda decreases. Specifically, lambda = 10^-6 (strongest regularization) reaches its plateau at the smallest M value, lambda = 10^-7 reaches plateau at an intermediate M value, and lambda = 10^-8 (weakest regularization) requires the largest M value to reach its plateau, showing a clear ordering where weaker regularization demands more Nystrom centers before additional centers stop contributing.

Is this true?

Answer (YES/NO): YES